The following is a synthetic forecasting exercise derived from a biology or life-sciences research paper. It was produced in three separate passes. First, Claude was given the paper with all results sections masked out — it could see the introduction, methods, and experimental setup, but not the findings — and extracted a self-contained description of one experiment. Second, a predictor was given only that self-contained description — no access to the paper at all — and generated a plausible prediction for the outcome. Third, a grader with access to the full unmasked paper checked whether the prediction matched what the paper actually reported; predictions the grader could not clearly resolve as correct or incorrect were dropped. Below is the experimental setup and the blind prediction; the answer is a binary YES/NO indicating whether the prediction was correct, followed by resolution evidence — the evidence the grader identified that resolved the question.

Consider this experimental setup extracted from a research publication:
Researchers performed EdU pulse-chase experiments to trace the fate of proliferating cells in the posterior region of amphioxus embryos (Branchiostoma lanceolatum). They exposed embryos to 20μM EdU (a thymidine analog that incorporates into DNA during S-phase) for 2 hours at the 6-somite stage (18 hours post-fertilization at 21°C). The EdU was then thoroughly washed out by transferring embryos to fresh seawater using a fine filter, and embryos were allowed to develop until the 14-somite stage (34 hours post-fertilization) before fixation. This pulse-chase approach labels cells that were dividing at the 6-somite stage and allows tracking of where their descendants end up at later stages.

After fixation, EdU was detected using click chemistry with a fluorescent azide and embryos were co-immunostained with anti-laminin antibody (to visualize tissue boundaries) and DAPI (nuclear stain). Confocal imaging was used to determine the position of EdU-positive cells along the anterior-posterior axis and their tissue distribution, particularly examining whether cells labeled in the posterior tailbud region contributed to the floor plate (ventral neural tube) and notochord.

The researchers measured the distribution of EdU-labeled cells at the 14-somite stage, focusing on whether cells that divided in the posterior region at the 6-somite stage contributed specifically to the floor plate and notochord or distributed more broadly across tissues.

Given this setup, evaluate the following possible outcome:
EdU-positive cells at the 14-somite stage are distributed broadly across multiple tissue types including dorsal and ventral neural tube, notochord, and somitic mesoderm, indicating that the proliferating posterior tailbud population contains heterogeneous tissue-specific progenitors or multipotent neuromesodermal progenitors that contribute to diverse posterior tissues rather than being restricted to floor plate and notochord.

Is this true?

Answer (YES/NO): NO